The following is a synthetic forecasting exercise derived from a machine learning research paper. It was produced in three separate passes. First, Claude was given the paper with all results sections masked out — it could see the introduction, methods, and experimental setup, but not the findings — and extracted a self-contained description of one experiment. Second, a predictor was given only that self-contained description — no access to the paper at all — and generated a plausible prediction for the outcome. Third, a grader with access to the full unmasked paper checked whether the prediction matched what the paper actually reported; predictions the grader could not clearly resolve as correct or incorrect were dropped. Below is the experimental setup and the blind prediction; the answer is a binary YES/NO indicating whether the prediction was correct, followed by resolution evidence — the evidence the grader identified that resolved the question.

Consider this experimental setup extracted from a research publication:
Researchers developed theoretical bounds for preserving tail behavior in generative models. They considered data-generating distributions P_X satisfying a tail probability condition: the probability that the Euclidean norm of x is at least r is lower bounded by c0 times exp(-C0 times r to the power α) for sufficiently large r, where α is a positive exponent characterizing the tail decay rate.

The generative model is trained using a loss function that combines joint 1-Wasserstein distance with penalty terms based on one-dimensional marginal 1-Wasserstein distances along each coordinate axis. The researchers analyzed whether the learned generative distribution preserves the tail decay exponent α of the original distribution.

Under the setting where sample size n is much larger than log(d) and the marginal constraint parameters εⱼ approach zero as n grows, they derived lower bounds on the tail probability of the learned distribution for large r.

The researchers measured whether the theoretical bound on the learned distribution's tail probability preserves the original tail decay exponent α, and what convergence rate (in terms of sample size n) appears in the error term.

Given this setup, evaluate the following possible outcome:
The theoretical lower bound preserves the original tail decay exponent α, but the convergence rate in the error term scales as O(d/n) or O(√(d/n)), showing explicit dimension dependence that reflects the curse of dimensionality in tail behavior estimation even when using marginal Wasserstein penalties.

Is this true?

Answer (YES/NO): NO